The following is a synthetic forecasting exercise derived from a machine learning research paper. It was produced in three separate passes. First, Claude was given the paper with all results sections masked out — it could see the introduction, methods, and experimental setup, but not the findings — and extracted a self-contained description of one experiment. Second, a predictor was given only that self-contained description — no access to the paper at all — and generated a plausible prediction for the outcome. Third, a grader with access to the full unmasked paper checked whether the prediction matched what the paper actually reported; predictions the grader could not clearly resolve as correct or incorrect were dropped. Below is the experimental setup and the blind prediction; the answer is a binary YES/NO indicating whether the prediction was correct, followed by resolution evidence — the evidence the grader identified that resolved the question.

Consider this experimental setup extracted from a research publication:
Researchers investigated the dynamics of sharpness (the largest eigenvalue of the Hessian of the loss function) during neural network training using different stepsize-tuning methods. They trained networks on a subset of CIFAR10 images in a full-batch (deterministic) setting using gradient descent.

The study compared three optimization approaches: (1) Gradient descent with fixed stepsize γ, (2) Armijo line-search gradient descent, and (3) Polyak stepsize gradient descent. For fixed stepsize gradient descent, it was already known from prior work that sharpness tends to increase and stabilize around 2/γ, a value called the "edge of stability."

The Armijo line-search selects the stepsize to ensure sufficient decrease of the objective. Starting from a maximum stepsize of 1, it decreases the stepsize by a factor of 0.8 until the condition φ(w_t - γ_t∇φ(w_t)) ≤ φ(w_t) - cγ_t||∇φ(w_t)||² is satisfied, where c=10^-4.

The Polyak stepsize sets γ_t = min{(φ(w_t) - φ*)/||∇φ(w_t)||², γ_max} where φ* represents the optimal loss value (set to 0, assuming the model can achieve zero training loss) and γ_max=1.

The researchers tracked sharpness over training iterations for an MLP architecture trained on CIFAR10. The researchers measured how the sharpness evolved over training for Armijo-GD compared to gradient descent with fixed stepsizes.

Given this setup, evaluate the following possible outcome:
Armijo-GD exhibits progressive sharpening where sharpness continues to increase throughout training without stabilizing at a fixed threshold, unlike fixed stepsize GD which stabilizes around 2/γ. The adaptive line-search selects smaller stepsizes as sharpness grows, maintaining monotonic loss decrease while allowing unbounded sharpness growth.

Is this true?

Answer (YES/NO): YES